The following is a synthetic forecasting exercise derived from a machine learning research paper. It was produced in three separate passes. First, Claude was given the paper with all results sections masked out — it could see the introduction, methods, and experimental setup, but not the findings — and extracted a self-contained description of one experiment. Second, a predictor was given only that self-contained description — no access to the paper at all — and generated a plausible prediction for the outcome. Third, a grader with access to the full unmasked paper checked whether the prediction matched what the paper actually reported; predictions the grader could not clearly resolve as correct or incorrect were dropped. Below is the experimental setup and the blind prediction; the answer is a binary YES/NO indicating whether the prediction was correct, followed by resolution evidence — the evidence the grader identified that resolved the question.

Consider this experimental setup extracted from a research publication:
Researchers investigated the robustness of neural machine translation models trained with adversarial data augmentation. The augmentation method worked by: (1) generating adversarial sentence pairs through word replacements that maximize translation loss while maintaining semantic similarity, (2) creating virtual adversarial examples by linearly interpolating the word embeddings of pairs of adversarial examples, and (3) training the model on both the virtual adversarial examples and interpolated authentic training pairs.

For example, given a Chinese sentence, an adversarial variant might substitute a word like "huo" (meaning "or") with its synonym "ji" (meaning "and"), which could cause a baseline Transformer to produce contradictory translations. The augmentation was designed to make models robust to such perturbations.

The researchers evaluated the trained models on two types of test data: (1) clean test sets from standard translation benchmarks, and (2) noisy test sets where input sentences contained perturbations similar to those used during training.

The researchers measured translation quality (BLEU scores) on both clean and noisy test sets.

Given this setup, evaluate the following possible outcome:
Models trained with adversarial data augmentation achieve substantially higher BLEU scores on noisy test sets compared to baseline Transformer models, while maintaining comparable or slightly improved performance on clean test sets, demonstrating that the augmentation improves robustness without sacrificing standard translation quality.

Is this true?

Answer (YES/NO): NO